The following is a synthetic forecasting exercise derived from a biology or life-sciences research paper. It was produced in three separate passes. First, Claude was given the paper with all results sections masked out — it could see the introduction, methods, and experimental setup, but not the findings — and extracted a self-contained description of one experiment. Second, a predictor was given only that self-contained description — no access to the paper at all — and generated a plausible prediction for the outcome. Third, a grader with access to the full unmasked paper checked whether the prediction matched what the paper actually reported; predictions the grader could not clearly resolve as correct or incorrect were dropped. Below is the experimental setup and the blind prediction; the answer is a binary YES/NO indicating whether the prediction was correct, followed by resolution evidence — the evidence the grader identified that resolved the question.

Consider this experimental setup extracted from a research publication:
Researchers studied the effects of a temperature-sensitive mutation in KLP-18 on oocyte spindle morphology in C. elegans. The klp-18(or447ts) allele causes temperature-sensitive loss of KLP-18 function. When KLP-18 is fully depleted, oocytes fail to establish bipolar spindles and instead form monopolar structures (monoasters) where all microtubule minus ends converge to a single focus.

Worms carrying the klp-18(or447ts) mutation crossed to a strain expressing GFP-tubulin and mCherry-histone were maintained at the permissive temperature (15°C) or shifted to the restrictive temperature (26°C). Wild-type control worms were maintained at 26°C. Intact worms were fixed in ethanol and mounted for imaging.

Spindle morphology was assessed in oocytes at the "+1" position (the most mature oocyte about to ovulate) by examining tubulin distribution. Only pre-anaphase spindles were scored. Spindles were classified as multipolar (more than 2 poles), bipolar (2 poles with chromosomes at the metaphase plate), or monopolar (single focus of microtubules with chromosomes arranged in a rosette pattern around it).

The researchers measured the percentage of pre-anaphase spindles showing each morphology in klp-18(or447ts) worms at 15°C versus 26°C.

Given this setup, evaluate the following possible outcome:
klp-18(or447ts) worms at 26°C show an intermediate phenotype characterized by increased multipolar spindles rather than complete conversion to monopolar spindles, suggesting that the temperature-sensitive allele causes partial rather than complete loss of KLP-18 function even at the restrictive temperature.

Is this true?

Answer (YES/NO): NO